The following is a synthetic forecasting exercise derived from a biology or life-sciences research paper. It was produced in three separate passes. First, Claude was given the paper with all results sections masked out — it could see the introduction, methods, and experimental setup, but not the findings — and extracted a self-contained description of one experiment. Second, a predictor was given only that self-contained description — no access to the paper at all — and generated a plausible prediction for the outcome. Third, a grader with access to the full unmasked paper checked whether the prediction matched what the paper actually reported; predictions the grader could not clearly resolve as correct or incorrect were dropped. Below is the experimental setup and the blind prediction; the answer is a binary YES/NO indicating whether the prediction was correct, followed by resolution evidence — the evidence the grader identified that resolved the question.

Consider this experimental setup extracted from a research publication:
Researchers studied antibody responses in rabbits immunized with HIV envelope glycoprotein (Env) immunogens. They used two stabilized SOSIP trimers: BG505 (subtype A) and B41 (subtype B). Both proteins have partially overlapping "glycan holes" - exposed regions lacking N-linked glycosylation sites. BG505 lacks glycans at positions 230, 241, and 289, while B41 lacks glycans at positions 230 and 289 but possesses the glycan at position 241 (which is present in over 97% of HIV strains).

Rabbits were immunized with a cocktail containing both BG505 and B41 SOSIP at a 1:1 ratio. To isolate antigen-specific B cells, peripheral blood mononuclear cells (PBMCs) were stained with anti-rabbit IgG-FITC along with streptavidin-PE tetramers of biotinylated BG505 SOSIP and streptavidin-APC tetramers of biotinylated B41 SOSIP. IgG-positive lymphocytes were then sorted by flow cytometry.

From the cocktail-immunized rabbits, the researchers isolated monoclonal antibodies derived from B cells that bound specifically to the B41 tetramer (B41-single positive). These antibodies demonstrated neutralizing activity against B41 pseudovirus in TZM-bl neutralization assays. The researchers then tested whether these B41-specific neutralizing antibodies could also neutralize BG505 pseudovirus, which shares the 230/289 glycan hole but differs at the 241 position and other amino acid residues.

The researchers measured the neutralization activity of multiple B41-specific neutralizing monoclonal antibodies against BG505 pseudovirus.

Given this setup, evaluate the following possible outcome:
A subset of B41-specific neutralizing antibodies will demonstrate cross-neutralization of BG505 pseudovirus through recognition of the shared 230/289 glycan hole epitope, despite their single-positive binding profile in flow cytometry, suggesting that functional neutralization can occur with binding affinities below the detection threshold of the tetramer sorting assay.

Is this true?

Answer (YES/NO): NO